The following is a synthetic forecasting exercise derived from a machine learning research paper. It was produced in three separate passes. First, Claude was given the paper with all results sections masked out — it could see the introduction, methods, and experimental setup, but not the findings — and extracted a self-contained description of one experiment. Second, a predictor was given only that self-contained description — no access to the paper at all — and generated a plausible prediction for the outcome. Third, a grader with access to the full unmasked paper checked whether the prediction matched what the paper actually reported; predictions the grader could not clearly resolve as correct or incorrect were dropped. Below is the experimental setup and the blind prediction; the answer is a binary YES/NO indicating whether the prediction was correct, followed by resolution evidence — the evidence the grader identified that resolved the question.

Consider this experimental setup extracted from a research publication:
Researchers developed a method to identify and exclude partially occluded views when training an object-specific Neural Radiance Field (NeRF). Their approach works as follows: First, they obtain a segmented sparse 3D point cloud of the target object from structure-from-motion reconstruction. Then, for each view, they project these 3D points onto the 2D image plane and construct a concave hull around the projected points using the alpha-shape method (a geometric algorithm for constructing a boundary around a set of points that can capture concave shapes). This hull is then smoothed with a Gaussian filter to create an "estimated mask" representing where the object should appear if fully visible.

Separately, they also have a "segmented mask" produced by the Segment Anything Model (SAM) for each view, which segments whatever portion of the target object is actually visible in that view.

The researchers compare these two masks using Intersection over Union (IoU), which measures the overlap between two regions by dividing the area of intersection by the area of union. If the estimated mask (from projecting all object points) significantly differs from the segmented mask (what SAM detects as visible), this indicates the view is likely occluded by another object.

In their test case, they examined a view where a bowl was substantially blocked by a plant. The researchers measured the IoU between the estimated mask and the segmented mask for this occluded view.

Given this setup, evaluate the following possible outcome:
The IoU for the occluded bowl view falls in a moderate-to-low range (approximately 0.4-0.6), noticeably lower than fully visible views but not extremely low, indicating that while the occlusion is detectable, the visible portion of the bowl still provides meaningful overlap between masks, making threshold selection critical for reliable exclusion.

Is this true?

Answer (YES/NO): NO